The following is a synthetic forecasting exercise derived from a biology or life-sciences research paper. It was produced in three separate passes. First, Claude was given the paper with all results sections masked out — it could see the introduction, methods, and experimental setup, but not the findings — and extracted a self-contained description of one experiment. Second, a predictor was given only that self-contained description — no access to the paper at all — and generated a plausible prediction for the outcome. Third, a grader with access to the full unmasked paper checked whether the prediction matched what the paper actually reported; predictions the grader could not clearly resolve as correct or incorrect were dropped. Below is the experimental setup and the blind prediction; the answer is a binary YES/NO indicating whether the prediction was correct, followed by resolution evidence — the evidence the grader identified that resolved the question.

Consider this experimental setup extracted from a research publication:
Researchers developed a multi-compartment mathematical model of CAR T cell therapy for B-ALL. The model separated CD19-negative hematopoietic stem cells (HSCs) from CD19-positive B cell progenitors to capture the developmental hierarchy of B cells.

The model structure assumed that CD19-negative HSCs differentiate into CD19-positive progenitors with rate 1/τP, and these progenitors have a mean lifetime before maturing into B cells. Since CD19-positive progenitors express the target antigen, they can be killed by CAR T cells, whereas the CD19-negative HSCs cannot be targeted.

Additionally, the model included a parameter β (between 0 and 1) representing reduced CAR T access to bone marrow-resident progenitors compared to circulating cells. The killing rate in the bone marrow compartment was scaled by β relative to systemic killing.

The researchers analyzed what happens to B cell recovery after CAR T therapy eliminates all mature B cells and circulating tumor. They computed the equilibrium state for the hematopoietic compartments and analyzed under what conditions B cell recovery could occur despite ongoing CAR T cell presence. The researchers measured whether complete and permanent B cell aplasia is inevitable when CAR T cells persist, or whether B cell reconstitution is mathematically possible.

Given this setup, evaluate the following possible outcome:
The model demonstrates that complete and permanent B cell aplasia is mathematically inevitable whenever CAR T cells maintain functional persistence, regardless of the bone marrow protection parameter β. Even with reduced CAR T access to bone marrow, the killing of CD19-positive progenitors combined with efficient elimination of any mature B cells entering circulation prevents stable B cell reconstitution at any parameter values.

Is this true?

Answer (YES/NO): NO